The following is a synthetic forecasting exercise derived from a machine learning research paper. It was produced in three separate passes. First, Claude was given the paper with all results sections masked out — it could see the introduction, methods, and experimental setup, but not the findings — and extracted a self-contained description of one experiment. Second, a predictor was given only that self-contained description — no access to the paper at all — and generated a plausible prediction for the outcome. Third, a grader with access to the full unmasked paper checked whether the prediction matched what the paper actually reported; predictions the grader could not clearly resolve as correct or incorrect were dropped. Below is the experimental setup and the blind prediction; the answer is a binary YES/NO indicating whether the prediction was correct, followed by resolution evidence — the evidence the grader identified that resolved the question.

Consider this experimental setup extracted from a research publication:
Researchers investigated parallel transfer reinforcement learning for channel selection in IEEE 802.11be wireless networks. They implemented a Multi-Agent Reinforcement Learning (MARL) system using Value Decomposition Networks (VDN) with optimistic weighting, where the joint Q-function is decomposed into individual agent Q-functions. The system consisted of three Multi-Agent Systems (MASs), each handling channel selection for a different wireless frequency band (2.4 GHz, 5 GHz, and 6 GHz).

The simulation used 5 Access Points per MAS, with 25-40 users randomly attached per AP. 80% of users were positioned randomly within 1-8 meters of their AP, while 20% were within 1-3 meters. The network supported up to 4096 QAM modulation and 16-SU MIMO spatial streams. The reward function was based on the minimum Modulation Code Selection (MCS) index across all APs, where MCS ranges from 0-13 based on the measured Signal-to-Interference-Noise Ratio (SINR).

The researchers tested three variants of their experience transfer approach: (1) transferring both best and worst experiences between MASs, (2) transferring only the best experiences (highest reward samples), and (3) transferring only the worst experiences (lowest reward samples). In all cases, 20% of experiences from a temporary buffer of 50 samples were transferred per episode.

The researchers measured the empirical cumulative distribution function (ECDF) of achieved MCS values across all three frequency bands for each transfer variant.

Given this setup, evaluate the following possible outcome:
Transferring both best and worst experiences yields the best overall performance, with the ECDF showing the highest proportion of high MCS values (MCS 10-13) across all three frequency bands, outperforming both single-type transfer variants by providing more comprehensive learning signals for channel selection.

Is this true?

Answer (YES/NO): NO